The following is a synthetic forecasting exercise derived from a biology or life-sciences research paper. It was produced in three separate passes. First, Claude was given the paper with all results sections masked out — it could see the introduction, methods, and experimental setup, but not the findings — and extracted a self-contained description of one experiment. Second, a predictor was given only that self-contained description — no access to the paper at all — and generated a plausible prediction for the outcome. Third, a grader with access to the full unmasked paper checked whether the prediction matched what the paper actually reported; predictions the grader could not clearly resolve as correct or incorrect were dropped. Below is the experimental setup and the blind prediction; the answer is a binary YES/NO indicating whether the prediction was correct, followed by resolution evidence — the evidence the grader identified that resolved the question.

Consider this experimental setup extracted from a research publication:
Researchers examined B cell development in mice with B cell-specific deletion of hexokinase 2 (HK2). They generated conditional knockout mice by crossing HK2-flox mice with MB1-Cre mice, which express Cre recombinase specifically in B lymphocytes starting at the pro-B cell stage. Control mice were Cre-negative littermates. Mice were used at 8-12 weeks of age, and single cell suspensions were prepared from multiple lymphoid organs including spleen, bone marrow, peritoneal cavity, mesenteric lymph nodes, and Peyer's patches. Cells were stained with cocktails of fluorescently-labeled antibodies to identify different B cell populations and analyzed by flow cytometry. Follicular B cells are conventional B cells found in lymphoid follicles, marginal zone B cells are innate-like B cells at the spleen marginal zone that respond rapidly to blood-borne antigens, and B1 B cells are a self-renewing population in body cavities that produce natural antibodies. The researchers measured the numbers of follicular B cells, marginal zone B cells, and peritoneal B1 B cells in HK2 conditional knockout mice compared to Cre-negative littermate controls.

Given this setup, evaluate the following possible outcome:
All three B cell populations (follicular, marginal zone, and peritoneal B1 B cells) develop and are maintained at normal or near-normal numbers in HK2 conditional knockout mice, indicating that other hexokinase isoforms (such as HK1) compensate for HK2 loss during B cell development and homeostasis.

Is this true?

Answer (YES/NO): YES